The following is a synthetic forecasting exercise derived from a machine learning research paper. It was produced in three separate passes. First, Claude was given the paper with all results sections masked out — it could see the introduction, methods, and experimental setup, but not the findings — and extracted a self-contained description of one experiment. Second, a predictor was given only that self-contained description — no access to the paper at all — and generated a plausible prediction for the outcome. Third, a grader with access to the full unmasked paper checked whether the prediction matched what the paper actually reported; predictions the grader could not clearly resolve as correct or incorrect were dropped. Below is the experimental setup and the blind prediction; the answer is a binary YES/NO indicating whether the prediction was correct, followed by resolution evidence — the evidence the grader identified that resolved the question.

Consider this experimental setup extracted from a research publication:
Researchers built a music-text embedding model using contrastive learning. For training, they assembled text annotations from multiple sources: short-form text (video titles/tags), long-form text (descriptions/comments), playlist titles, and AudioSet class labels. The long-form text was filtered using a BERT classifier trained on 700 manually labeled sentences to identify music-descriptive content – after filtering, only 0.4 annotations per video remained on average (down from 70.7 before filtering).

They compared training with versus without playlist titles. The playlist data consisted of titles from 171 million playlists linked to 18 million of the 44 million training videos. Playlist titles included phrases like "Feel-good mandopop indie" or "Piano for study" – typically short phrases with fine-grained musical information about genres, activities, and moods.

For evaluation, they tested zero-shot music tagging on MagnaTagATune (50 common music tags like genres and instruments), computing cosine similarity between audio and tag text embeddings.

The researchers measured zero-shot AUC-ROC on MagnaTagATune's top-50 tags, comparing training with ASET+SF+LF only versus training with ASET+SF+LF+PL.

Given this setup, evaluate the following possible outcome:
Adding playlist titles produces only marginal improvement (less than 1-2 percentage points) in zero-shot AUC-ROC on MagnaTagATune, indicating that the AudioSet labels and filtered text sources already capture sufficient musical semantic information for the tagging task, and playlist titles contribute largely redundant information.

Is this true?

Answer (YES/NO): NO